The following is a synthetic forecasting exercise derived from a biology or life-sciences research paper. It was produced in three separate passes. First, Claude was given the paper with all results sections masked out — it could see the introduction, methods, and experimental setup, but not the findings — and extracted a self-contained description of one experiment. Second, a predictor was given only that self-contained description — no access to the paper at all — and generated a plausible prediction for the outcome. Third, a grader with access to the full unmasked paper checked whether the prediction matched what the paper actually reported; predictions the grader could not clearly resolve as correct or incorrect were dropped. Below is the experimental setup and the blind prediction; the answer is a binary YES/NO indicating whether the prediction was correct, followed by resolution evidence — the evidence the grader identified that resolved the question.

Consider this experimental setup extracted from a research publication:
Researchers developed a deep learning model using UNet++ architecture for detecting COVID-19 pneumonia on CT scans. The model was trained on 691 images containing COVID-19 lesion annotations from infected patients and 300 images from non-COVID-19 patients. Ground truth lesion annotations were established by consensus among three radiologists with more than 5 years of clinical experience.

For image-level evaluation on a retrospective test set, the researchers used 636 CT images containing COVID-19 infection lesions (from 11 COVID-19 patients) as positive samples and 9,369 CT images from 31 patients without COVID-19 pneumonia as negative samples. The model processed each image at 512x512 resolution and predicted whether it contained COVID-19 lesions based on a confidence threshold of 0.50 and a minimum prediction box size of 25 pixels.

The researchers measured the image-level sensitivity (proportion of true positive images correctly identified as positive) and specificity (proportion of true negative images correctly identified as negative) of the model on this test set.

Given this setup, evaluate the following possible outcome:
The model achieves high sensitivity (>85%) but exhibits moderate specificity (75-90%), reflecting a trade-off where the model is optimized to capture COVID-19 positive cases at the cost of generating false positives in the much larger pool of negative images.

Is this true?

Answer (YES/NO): NO